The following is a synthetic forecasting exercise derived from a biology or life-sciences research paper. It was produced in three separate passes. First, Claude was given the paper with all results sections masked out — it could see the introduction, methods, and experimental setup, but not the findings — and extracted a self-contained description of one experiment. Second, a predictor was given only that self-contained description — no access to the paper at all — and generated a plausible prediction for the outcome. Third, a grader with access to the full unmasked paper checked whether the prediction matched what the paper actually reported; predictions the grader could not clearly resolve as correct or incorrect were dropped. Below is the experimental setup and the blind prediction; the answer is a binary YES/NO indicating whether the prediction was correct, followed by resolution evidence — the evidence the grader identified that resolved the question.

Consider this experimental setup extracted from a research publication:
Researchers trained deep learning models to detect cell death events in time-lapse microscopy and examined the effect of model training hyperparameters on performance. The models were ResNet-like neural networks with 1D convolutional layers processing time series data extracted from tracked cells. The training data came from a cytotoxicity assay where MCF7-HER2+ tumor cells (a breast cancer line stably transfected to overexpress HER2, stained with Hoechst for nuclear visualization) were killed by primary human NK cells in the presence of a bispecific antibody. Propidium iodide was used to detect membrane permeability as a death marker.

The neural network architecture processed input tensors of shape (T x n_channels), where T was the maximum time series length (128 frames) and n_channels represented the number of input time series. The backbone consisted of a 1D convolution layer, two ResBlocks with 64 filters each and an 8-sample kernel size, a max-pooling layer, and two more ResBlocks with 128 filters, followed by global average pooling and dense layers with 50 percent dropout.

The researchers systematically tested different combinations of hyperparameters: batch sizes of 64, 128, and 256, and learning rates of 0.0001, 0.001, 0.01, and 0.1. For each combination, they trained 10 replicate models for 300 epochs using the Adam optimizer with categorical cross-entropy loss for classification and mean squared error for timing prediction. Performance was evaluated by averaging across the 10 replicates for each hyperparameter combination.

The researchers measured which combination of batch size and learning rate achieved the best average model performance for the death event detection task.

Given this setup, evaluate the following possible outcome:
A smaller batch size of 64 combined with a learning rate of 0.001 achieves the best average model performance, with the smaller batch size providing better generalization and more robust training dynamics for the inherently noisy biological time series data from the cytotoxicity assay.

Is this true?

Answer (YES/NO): NO